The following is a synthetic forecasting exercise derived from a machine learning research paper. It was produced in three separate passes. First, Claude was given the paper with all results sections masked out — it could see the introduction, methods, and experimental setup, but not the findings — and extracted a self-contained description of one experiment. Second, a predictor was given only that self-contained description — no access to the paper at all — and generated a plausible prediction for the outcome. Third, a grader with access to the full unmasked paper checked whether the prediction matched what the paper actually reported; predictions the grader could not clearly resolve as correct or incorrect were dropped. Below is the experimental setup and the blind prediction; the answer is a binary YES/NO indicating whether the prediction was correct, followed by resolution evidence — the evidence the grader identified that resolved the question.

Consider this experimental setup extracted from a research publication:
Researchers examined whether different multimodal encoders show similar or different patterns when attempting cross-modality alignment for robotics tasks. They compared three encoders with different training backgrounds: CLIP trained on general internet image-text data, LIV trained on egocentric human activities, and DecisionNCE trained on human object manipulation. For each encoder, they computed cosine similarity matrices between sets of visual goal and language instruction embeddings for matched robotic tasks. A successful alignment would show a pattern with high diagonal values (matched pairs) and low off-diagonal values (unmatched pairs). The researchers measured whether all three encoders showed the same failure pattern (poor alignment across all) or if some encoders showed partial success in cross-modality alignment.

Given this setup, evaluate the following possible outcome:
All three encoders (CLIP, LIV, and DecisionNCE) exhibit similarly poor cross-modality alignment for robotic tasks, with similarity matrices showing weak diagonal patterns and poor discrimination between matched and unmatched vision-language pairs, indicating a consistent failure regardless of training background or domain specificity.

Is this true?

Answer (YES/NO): YES